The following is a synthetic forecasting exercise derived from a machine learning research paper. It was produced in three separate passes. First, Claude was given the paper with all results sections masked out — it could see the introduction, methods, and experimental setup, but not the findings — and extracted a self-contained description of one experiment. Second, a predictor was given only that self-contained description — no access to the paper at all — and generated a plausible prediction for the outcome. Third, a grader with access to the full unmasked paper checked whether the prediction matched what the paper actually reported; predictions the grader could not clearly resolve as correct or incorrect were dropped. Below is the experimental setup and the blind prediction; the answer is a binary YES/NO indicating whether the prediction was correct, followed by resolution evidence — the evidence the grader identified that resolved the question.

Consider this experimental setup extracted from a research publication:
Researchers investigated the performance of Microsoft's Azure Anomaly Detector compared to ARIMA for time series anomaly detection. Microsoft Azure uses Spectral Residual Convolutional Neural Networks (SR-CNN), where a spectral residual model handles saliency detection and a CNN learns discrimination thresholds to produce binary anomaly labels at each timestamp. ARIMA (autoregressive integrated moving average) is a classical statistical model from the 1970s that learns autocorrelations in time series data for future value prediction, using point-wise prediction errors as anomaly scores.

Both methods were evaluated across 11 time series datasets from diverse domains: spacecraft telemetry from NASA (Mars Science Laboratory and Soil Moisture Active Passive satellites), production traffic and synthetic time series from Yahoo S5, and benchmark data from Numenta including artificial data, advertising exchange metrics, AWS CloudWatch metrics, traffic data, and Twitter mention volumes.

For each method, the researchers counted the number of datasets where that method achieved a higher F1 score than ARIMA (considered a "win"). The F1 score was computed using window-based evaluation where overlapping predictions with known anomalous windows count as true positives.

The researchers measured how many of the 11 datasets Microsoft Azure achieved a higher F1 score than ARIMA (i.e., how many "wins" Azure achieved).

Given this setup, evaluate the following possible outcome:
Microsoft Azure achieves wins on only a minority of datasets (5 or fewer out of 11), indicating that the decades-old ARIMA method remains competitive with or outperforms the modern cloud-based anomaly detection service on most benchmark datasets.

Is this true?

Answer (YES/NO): YES